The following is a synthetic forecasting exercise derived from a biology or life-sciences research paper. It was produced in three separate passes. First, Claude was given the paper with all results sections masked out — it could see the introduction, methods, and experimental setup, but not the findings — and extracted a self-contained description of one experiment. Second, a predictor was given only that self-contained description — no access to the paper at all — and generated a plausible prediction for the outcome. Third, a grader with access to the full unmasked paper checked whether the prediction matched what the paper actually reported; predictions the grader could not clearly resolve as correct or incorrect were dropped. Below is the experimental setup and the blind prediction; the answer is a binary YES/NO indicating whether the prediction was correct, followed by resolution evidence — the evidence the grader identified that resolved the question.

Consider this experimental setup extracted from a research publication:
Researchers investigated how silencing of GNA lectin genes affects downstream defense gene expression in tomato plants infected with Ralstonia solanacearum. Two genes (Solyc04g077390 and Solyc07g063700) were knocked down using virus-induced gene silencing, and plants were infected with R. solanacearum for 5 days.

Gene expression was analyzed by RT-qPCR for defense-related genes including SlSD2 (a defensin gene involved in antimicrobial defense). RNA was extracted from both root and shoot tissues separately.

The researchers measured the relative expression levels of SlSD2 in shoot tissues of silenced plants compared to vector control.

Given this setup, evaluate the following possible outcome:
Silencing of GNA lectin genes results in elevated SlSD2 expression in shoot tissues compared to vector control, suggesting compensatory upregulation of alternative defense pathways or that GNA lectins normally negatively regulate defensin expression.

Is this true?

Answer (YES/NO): YES